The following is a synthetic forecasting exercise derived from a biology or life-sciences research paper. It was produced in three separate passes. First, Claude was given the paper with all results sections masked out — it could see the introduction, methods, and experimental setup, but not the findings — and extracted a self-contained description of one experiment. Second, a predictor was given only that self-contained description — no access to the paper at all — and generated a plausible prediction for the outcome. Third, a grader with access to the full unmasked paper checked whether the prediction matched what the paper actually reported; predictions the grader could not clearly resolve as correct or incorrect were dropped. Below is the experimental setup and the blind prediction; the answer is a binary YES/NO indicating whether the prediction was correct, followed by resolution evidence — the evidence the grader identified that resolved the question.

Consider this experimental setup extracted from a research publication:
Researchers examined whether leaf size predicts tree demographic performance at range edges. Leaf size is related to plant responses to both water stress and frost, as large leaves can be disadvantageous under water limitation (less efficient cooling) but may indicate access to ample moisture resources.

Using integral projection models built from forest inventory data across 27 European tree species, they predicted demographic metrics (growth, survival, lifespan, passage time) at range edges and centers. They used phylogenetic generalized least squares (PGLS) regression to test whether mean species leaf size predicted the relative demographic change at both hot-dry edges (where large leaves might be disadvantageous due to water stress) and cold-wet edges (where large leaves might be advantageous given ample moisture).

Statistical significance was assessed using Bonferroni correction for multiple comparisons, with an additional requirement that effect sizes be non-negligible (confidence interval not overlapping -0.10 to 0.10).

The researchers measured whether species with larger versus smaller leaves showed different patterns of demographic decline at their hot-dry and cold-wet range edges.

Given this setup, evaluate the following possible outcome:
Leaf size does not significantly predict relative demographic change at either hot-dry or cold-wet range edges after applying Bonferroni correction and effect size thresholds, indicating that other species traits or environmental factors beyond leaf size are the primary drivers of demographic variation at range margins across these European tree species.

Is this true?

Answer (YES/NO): NO